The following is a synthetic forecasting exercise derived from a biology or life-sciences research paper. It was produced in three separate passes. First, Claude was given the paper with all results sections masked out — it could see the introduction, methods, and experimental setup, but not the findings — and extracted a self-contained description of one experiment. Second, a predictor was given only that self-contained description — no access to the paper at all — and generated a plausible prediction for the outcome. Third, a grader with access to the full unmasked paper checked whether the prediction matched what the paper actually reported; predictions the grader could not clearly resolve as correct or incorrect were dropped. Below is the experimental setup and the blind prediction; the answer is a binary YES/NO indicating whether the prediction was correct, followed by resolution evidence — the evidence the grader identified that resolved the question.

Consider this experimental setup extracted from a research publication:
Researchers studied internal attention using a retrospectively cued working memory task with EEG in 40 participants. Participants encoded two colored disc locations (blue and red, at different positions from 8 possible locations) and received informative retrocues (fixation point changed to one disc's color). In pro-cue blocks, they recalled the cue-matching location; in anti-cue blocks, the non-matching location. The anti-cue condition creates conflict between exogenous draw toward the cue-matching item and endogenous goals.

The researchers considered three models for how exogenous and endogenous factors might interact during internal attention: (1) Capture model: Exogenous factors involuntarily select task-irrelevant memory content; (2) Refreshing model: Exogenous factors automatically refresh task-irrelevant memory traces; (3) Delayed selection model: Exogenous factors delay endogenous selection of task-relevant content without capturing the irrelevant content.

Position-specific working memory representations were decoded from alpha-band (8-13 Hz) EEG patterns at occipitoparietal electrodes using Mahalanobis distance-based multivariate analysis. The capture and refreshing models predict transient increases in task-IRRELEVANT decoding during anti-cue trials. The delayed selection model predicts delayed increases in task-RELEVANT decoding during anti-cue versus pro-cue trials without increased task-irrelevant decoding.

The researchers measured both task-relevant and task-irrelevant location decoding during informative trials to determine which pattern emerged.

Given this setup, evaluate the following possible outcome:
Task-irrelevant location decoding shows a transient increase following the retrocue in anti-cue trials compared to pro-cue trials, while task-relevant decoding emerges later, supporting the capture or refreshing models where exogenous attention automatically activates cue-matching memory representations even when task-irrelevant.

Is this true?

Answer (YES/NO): NO